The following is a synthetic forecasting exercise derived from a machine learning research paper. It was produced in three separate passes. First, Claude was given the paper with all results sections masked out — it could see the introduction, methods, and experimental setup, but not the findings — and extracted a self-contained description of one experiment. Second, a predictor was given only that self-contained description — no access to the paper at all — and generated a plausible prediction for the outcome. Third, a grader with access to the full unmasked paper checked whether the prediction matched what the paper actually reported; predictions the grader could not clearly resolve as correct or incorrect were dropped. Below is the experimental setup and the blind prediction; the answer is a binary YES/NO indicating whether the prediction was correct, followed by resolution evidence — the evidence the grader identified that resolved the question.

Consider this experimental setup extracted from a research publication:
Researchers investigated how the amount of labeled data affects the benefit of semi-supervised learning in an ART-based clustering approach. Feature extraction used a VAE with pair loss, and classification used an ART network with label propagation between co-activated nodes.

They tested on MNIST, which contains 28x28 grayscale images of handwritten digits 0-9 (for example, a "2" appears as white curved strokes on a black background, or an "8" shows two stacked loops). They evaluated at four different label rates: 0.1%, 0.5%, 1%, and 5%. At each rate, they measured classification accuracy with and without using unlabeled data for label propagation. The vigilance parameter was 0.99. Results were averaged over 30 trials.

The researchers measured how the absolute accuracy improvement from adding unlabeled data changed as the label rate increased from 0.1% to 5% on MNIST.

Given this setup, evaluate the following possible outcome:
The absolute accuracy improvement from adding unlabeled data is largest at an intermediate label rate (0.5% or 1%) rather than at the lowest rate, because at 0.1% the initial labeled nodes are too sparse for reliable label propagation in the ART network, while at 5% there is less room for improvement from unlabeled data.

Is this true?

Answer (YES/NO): NO